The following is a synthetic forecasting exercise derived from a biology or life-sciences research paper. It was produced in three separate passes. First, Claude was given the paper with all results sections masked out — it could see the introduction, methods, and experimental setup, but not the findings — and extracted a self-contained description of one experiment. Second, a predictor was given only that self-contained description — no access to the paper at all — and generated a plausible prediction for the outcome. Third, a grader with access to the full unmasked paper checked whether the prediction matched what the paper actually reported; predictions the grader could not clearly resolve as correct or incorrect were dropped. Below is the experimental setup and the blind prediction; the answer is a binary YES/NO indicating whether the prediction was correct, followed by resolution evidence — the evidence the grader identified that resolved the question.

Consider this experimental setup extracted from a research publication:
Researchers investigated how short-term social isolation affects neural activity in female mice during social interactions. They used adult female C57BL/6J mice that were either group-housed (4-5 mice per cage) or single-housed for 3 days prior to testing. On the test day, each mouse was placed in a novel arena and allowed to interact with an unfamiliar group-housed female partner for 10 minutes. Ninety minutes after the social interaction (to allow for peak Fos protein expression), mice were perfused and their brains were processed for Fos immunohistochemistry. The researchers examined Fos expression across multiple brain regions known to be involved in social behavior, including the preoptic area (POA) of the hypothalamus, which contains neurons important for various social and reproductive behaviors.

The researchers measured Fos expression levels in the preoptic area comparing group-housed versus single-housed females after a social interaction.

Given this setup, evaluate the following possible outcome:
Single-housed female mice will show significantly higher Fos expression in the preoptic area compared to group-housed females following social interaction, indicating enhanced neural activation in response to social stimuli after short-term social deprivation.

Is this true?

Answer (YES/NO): YES